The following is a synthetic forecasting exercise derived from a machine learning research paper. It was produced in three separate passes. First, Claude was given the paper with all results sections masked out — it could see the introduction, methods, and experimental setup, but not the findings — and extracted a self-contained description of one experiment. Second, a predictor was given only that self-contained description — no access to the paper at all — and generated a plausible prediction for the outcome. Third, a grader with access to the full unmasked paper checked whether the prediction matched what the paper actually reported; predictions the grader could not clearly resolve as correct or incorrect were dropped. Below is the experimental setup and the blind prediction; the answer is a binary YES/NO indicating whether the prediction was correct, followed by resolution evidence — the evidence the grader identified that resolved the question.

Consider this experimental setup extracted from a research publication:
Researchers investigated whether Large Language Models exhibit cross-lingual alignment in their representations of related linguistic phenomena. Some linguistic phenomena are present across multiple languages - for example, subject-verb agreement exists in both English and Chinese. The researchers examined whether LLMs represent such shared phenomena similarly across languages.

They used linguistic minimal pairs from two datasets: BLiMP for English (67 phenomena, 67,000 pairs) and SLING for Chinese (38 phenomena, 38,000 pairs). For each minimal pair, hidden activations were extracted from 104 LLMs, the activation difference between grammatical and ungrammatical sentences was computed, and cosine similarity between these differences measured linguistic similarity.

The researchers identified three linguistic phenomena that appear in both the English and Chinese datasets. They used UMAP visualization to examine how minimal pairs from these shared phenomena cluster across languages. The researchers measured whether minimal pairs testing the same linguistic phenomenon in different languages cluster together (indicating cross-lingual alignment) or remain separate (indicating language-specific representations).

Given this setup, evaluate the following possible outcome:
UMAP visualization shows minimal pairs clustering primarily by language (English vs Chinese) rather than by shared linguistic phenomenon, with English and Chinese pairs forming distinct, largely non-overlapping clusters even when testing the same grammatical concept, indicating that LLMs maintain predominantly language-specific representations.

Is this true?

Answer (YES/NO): YES